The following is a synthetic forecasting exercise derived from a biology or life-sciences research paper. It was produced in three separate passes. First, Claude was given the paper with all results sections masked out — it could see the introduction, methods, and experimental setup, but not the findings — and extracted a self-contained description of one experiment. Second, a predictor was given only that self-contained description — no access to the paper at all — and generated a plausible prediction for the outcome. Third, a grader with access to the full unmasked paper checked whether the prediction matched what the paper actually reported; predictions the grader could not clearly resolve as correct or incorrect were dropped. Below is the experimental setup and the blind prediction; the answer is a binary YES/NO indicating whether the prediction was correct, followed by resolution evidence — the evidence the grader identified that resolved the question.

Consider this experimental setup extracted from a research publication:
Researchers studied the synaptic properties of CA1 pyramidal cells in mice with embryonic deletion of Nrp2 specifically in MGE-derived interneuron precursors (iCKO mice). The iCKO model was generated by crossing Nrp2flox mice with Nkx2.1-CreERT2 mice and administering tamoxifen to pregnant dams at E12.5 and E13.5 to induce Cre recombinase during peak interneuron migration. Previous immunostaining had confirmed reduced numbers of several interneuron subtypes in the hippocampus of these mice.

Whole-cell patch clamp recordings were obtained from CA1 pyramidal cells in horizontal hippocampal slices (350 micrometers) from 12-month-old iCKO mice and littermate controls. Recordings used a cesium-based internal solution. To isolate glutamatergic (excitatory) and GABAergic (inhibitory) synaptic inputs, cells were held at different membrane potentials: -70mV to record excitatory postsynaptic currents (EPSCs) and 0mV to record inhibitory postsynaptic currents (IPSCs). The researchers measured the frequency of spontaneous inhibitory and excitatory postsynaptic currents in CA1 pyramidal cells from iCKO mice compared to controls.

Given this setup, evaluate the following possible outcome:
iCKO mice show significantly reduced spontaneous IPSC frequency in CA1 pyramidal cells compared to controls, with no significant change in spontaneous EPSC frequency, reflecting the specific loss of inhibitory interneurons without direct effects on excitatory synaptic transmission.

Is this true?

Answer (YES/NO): NO